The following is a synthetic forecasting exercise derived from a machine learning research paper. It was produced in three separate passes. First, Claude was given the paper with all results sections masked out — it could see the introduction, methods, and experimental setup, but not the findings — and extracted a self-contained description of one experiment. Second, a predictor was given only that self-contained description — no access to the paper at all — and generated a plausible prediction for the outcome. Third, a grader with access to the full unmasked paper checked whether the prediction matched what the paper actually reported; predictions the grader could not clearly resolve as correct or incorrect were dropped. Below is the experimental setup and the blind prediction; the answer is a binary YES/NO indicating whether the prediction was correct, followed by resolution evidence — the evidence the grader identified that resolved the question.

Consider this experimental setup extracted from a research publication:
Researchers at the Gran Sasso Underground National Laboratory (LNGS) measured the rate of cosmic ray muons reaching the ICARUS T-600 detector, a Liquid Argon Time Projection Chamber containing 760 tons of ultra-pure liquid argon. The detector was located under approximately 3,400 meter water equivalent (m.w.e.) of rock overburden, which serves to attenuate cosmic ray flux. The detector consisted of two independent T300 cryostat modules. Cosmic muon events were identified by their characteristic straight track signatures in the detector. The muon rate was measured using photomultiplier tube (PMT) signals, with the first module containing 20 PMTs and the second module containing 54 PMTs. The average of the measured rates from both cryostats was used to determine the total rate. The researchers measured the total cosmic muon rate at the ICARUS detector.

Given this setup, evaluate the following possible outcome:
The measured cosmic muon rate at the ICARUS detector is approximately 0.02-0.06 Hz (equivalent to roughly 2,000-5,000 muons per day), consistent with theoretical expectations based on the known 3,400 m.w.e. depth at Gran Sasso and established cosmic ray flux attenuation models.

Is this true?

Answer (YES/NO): YES